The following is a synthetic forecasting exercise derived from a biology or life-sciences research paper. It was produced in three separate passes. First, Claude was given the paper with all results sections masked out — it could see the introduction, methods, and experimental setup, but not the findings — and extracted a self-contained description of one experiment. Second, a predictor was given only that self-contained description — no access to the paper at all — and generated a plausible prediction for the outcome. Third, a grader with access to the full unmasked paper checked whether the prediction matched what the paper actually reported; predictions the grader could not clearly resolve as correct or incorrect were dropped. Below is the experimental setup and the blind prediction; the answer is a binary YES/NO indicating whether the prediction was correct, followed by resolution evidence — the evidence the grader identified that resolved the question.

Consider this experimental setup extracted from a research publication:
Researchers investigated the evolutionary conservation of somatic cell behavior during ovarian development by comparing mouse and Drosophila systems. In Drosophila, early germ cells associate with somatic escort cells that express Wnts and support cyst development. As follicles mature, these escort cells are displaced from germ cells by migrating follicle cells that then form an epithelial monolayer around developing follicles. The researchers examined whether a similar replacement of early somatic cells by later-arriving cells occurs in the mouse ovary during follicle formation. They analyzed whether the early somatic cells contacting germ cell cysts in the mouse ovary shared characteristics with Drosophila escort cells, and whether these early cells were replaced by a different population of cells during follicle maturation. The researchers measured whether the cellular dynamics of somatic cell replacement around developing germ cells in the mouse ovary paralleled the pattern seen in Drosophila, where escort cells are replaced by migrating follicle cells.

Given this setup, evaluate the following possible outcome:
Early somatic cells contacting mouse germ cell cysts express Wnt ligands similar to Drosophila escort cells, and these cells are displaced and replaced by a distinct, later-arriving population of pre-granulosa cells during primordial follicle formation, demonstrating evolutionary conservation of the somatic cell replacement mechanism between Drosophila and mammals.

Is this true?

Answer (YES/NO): YES